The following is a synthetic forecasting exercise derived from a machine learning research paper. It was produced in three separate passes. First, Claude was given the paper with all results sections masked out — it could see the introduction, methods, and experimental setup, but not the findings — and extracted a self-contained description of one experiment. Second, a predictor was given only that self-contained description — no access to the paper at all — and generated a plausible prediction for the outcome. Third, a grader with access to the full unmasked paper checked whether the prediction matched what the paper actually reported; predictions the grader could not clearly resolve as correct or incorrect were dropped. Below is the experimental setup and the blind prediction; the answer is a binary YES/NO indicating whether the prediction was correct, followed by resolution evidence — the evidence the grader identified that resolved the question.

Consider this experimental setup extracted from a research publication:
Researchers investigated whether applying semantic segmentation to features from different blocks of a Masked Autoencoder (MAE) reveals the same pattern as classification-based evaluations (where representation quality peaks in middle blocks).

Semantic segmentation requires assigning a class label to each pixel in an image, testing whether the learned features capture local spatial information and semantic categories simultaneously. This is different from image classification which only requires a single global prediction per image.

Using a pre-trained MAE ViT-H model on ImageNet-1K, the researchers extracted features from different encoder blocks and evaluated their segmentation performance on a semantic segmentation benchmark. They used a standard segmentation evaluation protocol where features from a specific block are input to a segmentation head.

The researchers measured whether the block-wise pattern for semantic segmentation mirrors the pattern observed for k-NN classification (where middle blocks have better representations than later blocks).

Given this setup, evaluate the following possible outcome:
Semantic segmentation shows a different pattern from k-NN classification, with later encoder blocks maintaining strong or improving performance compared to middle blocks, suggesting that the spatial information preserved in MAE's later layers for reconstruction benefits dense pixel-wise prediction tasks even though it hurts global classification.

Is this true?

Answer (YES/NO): NO